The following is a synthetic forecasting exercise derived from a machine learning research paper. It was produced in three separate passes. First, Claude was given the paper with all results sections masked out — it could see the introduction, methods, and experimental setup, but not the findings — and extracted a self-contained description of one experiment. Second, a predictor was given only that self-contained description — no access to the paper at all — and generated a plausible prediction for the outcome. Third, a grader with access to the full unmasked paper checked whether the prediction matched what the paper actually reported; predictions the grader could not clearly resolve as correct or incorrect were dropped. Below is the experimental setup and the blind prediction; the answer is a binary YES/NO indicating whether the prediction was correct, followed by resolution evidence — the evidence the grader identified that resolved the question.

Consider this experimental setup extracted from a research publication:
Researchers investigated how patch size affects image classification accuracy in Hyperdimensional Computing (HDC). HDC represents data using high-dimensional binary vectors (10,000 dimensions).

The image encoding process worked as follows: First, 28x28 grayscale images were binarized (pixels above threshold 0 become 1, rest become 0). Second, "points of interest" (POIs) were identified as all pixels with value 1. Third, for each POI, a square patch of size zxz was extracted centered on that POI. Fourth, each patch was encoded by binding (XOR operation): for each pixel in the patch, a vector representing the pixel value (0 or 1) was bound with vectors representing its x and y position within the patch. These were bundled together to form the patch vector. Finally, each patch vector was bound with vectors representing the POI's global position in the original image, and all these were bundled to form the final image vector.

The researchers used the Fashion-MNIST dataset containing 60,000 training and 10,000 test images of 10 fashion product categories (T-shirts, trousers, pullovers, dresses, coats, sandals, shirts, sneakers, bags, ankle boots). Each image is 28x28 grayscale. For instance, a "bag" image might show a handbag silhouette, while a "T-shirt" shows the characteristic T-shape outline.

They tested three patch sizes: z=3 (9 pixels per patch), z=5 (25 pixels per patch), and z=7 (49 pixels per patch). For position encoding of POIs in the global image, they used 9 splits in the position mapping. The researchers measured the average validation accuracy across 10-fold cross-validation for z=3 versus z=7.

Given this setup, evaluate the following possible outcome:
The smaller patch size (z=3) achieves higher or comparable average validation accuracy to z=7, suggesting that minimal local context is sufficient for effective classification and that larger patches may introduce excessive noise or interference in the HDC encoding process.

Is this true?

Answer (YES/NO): NO